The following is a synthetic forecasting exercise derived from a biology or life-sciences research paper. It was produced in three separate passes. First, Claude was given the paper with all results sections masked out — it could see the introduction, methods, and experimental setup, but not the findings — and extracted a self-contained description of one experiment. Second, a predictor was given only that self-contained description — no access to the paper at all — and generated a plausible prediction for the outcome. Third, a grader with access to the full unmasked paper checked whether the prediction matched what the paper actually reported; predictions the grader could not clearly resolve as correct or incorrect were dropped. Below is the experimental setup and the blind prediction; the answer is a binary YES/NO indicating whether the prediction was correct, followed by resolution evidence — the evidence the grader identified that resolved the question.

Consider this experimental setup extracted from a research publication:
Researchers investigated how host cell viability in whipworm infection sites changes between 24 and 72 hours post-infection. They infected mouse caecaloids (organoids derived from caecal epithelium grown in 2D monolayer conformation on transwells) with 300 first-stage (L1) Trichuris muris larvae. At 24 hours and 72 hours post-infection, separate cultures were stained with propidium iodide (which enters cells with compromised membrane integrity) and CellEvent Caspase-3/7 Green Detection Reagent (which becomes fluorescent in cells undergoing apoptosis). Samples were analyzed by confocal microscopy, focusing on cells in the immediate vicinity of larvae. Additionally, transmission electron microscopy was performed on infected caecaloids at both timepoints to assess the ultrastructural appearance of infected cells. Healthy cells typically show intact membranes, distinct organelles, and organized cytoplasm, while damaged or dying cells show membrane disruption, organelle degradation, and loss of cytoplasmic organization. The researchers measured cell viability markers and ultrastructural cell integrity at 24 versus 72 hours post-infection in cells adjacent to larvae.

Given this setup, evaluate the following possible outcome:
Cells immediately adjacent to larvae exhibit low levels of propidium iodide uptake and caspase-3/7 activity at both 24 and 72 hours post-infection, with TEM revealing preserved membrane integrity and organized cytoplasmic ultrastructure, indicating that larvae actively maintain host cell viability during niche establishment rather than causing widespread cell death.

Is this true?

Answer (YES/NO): NO